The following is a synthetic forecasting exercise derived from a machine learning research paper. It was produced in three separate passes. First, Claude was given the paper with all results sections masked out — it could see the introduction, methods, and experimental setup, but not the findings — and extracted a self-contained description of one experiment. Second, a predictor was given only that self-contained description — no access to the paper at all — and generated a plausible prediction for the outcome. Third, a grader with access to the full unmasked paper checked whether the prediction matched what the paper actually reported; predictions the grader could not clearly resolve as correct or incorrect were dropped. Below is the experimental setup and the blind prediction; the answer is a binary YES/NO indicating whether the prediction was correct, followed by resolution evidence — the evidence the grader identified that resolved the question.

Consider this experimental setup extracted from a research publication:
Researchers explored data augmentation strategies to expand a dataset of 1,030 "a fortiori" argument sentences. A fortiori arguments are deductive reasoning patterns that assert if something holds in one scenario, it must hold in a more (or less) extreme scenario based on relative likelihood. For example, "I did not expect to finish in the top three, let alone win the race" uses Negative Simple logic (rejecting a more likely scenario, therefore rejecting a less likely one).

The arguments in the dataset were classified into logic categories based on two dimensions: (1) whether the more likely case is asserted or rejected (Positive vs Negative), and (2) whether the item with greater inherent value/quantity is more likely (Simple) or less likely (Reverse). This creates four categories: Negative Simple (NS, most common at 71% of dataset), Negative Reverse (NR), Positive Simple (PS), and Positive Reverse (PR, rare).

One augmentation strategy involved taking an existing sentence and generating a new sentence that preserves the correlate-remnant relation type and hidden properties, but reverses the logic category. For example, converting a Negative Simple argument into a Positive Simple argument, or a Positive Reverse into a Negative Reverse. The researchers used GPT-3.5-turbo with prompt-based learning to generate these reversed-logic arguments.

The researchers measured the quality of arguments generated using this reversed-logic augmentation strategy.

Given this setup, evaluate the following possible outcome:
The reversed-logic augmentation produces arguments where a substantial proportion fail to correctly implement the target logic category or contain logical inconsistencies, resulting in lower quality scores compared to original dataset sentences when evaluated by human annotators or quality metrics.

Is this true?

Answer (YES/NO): YES